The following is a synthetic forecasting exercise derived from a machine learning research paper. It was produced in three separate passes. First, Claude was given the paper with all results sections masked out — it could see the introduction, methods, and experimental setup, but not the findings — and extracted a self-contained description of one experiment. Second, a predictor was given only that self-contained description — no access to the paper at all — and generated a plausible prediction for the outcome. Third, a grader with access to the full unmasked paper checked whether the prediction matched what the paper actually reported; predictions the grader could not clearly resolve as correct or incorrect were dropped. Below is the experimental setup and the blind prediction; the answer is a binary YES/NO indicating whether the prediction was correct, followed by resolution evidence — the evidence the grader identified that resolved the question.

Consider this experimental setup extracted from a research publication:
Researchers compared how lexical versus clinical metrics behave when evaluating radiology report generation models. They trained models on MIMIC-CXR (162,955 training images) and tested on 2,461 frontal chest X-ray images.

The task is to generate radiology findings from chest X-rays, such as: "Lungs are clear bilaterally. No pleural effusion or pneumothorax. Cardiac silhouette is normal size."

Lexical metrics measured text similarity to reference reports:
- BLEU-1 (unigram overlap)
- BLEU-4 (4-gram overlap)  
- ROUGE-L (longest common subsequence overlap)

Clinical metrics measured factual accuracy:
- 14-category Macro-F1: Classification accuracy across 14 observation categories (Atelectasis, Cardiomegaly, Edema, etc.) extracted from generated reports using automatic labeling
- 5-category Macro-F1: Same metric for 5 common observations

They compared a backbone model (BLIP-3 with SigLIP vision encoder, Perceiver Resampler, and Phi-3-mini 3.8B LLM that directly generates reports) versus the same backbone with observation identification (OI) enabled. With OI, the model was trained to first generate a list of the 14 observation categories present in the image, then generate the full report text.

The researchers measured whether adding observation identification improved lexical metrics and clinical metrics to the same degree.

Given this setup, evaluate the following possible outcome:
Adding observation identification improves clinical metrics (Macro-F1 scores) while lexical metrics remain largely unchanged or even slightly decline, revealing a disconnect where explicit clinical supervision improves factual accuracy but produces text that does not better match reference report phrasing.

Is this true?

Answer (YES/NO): YES